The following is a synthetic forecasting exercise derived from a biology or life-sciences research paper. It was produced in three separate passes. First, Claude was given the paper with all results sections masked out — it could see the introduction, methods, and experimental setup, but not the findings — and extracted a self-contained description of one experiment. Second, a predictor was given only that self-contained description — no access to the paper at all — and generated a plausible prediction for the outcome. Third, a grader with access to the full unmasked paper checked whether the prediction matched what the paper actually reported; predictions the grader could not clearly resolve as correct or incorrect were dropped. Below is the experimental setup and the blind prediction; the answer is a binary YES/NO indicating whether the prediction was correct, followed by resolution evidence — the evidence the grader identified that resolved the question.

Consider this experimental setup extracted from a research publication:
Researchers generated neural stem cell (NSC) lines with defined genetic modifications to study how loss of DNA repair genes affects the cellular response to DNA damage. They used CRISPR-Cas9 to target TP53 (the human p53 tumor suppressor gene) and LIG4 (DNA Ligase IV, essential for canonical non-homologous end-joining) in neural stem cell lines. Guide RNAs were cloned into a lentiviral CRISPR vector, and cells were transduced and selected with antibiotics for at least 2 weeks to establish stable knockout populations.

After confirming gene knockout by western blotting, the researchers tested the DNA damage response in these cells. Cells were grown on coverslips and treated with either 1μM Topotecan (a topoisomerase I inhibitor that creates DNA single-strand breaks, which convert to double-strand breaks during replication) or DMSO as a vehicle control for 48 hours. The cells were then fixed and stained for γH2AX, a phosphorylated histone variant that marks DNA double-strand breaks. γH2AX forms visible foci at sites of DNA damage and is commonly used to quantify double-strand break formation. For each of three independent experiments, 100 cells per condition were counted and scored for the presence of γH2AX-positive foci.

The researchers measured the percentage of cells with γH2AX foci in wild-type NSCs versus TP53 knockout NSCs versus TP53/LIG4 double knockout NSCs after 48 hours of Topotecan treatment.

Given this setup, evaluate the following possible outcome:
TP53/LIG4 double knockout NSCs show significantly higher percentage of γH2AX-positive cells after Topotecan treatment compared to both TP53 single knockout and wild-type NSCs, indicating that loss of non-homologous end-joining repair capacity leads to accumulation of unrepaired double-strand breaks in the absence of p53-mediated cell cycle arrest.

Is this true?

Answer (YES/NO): NO